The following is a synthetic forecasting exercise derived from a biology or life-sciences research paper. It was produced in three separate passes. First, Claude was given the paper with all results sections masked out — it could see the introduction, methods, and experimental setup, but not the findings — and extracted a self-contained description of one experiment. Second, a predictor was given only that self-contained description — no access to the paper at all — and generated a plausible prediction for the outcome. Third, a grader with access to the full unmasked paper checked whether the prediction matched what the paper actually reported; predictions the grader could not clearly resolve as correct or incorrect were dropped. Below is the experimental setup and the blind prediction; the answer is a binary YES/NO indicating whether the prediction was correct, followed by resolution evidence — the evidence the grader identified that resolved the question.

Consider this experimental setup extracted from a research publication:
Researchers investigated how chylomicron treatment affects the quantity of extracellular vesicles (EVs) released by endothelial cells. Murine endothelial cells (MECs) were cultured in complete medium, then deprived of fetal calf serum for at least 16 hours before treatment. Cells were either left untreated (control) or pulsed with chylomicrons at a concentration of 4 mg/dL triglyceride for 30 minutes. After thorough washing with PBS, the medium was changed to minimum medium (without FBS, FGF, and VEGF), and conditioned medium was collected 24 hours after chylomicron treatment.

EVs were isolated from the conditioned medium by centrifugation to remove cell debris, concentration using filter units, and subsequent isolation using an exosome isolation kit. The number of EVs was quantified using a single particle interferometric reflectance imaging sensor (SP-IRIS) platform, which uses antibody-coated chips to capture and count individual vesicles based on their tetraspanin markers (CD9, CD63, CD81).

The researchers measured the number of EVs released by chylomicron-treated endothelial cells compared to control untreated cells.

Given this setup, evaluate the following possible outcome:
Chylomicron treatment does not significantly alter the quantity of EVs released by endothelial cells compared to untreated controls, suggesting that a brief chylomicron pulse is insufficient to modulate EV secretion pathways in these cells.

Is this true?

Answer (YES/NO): NO